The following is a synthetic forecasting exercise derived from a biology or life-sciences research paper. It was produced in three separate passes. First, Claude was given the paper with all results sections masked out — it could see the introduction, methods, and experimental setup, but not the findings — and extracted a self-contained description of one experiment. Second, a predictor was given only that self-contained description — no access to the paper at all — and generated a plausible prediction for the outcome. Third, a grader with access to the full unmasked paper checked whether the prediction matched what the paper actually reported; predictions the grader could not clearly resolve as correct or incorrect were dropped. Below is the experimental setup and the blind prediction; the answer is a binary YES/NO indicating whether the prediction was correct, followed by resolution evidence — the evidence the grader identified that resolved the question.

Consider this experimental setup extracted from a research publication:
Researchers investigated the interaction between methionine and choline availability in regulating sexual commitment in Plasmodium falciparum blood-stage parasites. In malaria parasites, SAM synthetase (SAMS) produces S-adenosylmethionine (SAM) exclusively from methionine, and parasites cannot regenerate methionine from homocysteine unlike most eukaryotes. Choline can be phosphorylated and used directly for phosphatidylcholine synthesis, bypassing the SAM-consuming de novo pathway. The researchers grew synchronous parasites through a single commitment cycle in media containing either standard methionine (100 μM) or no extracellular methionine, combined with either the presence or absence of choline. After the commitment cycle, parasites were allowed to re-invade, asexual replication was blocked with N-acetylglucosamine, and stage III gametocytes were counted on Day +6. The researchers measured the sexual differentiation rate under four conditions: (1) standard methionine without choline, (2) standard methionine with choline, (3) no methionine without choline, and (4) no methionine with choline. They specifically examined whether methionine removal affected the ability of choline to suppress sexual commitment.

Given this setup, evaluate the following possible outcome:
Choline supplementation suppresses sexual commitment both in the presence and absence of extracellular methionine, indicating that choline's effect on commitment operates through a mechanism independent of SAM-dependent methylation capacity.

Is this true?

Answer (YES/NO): NO